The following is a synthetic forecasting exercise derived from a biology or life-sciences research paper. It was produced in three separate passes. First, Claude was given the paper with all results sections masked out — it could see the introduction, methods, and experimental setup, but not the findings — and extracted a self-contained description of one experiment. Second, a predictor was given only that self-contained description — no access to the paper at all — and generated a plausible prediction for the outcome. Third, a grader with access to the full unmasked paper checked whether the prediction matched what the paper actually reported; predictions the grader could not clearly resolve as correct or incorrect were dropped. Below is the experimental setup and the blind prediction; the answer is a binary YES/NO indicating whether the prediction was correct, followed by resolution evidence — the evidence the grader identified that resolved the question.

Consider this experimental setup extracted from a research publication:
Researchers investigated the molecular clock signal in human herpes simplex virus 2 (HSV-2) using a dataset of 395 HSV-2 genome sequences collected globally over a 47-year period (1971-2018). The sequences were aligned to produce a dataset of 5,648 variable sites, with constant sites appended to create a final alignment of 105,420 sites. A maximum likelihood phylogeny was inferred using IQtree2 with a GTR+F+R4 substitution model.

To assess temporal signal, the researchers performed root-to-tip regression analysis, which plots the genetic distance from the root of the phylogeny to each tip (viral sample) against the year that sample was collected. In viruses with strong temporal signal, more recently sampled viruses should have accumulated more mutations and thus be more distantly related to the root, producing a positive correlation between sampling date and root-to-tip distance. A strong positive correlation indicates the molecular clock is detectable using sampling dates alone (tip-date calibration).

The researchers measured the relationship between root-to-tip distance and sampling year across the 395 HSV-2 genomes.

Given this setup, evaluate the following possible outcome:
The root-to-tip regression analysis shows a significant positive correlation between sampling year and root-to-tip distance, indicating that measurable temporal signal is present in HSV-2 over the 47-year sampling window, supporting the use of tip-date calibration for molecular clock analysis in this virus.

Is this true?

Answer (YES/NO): NO